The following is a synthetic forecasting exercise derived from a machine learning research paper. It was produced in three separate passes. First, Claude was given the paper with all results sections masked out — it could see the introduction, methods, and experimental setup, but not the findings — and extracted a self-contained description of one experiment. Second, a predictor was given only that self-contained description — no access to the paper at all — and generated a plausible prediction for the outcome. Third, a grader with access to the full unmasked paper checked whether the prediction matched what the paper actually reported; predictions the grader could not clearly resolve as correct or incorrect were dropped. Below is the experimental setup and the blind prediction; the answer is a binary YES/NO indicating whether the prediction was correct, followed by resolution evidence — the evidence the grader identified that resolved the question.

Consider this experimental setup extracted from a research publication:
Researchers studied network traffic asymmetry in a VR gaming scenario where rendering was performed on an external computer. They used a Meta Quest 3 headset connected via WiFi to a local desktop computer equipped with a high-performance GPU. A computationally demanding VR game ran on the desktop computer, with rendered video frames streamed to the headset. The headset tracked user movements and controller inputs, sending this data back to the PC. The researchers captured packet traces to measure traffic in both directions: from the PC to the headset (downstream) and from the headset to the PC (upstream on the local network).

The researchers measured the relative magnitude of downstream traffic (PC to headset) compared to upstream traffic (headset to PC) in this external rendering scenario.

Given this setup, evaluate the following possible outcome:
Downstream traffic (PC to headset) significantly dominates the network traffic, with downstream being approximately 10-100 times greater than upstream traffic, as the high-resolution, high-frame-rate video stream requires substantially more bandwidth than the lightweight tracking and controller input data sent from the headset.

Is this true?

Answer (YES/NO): NO